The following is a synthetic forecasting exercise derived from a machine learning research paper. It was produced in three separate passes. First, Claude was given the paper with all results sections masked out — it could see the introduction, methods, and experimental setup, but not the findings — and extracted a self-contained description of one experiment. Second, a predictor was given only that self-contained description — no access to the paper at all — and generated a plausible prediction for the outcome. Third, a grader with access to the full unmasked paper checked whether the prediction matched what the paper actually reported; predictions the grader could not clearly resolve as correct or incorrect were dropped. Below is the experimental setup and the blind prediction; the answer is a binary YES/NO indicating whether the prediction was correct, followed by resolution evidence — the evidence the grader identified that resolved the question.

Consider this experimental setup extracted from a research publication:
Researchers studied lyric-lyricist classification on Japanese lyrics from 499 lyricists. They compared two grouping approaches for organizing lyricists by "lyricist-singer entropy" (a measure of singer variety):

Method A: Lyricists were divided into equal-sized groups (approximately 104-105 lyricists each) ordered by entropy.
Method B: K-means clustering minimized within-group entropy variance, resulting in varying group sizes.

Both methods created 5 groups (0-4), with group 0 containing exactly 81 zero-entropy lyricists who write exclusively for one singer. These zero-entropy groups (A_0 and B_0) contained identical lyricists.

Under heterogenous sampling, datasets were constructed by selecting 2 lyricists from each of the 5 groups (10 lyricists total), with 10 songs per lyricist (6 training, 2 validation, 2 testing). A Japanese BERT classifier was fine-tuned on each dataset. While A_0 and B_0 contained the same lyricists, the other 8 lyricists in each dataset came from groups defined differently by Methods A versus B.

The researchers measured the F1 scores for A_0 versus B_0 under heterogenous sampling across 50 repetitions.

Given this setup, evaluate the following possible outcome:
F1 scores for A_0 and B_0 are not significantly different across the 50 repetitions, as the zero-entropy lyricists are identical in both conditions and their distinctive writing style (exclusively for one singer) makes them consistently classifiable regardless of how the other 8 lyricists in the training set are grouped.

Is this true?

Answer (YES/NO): YES